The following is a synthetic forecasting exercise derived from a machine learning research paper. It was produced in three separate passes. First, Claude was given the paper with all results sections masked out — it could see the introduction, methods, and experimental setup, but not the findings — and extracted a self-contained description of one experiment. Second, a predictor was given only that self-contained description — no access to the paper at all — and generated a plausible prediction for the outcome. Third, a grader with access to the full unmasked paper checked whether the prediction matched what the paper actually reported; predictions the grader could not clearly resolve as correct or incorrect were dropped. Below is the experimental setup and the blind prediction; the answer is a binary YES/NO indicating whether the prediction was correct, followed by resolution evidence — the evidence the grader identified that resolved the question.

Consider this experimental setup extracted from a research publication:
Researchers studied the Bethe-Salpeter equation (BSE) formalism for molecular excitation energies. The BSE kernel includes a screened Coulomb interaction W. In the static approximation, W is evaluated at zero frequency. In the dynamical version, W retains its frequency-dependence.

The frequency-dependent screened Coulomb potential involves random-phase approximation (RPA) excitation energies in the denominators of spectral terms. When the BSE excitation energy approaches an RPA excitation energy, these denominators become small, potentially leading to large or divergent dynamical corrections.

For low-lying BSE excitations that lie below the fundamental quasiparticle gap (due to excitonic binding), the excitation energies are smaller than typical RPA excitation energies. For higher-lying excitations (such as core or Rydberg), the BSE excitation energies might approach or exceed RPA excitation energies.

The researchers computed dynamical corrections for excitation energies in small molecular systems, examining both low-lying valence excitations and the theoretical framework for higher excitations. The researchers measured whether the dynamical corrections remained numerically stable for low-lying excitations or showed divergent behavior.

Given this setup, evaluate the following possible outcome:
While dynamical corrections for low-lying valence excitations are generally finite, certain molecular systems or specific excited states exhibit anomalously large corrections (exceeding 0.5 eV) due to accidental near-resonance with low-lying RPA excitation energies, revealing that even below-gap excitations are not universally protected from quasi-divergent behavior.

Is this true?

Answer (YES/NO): NO